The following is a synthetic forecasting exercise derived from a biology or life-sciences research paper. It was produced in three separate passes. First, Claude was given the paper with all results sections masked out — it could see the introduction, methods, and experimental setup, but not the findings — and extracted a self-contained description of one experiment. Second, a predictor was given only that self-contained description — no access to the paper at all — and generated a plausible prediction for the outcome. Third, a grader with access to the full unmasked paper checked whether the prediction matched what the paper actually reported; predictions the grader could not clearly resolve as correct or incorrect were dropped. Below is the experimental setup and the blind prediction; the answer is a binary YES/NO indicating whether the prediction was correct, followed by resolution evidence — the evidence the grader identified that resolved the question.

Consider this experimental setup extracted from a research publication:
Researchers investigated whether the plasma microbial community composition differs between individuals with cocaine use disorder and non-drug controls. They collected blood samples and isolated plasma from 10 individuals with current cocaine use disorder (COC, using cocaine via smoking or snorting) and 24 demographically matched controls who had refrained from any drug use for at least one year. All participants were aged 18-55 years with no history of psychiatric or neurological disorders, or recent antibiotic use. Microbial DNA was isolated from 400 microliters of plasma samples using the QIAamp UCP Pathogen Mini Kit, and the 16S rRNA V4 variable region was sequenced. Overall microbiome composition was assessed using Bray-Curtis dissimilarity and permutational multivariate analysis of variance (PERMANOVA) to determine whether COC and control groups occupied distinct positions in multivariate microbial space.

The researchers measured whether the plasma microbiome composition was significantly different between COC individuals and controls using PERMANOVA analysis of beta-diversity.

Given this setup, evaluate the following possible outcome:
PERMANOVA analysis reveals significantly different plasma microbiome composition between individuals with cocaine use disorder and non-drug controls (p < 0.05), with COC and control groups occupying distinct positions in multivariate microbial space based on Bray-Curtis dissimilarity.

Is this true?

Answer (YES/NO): YES